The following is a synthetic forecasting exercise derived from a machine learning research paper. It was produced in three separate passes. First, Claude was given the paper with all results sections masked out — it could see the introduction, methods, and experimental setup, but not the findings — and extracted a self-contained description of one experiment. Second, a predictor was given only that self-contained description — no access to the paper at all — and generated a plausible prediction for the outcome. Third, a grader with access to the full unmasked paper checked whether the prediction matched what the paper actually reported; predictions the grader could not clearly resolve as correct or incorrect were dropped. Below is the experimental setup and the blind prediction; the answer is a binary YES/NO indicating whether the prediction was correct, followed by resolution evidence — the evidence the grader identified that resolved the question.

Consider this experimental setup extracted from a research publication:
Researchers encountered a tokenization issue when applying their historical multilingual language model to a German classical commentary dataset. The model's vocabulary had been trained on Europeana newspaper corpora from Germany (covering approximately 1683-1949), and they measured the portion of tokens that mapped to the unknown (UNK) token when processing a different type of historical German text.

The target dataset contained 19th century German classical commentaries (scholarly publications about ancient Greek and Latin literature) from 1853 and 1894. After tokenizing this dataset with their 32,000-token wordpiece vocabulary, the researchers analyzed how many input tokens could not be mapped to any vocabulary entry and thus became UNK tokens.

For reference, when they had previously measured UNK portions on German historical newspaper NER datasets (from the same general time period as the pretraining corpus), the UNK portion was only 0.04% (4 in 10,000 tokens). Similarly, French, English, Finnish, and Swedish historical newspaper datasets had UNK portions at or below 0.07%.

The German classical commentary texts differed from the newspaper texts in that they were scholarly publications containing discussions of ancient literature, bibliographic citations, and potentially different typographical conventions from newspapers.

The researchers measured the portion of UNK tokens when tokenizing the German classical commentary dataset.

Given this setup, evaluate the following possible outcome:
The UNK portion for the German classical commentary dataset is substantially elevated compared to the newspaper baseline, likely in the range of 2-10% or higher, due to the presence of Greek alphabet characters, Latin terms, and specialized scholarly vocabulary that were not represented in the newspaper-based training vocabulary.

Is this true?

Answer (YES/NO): YES